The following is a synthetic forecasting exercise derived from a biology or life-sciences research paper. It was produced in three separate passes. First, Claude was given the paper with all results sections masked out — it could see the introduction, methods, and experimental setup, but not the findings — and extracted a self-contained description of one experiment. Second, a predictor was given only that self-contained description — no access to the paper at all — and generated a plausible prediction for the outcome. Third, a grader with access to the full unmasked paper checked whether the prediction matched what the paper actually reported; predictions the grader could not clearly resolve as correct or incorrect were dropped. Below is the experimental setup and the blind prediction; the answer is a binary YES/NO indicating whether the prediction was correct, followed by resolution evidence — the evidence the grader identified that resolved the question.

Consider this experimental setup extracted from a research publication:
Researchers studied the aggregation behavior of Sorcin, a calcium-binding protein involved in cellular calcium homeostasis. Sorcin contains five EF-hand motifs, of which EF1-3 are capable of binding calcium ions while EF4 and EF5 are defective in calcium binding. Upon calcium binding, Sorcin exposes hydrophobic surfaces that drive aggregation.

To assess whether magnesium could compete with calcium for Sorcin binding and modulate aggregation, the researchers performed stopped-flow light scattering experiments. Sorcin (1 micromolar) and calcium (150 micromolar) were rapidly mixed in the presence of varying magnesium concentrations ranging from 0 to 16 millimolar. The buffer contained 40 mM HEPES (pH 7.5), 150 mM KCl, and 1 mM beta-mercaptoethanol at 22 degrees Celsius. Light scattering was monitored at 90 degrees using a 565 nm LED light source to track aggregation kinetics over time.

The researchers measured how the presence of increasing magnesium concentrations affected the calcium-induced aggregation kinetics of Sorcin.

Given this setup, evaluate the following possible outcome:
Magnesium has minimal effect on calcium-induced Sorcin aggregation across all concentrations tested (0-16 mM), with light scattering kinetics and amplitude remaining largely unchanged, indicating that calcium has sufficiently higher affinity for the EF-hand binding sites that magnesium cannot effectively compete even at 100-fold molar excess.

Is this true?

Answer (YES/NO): NO